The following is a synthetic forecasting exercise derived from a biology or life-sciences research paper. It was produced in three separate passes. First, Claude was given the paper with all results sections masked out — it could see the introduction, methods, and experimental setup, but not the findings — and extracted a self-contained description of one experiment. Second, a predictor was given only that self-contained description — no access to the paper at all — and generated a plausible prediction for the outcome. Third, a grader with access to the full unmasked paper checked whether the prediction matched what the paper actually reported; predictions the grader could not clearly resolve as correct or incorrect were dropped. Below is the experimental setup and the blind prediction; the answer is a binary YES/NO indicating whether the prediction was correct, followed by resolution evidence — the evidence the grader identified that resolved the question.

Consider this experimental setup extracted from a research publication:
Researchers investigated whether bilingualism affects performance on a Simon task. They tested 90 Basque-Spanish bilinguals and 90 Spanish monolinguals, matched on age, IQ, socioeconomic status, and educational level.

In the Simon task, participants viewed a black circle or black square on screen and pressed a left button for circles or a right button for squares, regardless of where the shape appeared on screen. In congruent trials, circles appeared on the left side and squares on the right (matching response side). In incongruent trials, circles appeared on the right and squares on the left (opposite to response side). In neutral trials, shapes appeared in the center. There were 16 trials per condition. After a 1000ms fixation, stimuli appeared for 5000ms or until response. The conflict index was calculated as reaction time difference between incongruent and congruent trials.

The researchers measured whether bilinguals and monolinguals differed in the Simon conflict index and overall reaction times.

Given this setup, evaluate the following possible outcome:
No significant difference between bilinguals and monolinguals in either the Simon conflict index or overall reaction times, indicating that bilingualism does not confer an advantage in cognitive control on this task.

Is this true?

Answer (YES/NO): YES